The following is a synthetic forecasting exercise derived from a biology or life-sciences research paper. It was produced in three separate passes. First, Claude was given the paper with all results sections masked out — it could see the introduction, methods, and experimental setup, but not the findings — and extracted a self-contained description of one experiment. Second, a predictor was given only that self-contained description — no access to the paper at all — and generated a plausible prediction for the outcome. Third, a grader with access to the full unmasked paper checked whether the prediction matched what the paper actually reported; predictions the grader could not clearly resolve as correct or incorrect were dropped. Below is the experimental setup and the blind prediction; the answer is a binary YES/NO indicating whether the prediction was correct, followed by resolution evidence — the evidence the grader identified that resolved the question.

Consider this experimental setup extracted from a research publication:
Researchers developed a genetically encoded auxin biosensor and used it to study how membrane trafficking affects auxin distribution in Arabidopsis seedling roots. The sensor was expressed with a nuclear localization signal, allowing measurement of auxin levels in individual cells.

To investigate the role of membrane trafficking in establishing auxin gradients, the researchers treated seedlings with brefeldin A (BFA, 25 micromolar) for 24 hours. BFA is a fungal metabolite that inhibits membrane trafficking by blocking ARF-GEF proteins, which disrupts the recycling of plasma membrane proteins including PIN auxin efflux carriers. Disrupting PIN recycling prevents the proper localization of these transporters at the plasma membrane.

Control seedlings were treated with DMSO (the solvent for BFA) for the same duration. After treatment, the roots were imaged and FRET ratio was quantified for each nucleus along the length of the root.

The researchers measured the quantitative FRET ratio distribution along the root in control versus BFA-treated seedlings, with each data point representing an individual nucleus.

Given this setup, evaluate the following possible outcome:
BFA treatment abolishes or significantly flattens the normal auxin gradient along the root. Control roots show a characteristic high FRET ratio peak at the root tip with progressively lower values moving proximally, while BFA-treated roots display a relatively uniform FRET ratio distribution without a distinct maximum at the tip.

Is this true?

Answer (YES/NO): NO